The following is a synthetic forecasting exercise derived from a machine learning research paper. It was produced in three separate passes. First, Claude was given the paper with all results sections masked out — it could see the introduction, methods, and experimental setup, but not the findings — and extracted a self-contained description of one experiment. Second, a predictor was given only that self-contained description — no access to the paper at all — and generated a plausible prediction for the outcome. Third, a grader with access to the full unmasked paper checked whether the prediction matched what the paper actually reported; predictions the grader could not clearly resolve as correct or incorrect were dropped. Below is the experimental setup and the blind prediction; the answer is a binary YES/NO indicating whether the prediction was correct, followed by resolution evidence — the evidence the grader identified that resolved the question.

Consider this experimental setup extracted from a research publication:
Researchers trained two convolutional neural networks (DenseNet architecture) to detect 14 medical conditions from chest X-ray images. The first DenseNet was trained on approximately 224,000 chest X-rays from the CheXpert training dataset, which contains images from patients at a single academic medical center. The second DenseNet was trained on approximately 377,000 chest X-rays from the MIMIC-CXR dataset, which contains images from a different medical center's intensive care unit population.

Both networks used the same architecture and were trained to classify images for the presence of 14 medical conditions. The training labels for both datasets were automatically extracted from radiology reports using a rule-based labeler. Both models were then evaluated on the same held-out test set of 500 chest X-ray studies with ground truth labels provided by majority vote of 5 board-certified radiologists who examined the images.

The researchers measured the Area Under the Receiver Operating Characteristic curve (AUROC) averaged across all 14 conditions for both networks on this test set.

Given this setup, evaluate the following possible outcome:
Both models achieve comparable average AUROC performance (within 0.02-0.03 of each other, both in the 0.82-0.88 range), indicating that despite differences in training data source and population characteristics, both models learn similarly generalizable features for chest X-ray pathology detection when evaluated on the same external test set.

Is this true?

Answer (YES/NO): NO